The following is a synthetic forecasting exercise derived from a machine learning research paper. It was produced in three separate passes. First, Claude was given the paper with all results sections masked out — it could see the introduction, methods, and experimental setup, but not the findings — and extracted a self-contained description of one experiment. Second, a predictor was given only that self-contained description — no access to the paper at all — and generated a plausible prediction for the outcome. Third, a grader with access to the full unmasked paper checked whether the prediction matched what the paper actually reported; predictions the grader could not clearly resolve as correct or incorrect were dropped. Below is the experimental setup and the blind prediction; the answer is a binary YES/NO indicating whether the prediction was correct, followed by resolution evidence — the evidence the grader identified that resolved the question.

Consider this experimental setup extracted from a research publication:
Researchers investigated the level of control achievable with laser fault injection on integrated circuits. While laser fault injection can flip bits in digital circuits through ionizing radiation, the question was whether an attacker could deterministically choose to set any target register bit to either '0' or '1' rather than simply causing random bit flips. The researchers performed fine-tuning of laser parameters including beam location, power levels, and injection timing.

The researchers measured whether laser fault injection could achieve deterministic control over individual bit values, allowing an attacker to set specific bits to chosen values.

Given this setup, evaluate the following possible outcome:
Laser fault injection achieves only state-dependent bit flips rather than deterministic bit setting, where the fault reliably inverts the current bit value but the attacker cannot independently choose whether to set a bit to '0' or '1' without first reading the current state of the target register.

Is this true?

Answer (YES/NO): NO